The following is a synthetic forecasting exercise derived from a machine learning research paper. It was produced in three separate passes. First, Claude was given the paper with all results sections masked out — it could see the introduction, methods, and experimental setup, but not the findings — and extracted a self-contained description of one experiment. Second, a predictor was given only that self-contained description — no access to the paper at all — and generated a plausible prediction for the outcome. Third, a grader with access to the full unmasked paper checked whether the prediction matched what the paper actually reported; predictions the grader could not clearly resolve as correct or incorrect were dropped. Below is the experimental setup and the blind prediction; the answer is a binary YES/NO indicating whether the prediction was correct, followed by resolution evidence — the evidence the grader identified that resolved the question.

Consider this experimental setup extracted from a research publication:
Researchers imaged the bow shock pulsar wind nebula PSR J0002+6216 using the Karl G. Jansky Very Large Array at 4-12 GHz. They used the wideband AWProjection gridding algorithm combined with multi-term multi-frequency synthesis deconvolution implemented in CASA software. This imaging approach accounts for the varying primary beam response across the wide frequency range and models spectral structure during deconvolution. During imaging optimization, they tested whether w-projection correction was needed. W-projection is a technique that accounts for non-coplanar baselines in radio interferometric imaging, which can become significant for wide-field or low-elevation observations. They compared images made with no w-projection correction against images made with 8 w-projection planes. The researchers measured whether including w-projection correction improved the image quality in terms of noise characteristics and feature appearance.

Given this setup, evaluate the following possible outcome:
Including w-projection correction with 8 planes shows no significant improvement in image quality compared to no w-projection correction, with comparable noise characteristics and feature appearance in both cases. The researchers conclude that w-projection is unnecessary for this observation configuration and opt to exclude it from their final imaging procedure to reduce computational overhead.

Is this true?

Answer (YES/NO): YES